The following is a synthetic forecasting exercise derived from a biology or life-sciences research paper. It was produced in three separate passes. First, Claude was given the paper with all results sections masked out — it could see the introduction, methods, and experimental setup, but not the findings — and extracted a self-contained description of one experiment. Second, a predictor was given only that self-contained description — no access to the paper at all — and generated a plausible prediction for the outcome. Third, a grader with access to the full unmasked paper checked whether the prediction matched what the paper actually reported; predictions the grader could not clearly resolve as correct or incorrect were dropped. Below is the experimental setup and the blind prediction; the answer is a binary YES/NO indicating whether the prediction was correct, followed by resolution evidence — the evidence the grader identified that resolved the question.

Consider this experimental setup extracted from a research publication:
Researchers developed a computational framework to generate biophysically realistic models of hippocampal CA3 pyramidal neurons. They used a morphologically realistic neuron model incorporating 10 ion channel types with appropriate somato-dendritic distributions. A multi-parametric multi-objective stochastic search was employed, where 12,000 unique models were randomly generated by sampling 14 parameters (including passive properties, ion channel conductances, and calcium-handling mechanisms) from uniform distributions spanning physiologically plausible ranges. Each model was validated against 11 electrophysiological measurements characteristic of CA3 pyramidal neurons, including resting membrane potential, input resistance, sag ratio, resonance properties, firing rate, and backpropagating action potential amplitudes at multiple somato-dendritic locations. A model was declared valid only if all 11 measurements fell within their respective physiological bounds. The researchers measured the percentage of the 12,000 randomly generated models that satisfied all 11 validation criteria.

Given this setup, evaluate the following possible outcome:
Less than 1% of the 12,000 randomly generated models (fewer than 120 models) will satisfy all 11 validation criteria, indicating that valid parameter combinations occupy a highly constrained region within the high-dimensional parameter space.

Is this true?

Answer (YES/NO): NO